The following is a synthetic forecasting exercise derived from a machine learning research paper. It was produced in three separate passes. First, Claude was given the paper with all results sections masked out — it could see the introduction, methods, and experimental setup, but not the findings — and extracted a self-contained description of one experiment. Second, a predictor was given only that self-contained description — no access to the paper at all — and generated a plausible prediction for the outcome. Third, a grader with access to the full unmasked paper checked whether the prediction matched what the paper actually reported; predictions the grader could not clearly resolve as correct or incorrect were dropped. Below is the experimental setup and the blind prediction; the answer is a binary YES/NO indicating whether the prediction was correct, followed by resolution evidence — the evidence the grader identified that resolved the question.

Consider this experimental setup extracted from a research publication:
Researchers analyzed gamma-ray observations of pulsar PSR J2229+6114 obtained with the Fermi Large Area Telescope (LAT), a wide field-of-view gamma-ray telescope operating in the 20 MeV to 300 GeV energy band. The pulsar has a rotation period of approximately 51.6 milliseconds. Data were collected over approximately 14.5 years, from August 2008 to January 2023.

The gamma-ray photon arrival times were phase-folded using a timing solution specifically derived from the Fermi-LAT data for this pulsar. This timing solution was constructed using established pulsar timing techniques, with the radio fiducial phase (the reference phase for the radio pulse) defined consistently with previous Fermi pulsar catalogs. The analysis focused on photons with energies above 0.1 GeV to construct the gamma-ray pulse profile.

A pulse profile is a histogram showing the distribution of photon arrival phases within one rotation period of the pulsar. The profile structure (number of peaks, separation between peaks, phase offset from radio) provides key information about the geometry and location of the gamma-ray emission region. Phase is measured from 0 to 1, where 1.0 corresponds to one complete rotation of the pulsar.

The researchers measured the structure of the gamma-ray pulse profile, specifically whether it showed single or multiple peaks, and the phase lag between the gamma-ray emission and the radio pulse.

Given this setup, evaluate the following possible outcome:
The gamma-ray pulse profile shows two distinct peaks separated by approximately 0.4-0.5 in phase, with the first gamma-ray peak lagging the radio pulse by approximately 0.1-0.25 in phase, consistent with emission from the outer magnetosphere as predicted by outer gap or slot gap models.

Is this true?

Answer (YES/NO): NO